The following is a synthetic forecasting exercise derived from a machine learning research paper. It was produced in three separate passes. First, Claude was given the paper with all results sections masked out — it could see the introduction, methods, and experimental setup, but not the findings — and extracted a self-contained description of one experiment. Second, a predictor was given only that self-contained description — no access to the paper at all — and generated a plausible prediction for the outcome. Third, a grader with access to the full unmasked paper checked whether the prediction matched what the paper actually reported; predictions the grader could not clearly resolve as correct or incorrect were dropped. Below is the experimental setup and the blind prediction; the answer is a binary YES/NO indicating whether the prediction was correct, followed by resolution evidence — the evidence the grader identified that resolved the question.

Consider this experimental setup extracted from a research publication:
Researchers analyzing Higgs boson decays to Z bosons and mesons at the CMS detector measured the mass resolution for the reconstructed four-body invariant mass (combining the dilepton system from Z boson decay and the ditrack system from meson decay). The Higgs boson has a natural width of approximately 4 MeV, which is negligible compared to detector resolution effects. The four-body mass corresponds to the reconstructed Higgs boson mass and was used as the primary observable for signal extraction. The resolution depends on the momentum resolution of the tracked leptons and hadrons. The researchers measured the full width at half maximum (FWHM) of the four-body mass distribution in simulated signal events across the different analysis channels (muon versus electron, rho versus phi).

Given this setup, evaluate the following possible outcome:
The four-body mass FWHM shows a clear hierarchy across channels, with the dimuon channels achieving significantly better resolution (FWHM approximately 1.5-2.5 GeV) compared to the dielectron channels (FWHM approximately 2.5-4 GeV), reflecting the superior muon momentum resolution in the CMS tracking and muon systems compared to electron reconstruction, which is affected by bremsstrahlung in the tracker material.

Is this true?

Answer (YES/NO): NO